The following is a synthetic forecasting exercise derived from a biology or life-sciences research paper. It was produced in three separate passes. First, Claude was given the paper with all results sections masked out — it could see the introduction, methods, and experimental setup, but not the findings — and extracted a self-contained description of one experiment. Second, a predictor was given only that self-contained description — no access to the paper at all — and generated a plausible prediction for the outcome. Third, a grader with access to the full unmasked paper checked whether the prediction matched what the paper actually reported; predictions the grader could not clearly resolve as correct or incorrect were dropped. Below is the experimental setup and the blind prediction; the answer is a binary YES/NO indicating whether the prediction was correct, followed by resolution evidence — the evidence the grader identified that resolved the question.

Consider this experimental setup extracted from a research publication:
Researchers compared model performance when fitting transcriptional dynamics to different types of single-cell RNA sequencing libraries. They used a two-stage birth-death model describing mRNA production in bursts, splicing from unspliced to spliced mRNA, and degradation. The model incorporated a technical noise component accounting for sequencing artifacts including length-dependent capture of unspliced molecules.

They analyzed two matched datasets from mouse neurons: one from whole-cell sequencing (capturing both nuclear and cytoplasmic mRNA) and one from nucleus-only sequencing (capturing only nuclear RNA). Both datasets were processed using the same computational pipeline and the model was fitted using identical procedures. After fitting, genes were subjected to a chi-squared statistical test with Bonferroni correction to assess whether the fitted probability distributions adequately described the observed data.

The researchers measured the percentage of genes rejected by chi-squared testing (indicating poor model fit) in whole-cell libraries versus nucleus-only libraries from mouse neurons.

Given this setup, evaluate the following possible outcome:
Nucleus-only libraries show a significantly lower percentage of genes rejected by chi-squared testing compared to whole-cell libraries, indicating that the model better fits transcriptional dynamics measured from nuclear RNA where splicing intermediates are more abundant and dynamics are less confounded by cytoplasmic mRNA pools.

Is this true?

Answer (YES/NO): NO